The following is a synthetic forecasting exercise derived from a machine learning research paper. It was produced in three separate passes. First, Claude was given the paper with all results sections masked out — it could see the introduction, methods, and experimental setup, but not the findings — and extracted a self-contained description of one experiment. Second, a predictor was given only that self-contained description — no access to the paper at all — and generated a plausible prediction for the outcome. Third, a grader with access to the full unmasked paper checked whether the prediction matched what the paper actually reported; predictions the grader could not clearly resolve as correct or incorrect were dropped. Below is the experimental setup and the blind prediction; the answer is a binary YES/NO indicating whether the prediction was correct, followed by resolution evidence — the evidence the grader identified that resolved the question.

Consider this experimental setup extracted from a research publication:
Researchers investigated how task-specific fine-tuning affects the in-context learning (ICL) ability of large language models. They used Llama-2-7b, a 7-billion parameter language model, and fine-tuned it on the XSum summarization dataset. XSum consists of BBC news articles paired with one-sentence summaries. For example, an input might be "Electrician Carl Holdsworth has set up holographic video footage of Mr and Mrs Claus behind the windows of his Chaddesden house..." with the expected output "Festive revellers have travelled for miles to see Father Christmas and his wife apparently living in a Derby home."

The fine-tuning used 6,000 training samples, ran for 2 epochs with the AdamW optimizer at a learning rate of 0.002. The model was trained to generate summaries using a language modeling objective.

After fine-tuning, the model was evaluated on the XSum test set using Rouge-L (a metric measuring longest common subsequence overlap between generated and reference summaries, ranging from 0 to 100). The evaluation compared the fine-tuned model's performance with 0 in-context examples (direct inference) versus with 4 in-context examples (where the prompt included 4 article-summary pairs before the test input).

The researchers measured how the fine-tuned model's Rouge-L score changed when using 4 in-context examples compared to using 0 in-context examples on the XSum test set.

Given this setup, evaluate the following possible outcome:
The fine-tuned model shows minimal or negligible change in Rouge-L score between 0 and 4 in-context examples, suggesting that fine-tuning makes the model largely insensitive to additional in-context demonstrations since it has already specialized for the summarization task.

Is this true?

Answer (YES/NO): NO